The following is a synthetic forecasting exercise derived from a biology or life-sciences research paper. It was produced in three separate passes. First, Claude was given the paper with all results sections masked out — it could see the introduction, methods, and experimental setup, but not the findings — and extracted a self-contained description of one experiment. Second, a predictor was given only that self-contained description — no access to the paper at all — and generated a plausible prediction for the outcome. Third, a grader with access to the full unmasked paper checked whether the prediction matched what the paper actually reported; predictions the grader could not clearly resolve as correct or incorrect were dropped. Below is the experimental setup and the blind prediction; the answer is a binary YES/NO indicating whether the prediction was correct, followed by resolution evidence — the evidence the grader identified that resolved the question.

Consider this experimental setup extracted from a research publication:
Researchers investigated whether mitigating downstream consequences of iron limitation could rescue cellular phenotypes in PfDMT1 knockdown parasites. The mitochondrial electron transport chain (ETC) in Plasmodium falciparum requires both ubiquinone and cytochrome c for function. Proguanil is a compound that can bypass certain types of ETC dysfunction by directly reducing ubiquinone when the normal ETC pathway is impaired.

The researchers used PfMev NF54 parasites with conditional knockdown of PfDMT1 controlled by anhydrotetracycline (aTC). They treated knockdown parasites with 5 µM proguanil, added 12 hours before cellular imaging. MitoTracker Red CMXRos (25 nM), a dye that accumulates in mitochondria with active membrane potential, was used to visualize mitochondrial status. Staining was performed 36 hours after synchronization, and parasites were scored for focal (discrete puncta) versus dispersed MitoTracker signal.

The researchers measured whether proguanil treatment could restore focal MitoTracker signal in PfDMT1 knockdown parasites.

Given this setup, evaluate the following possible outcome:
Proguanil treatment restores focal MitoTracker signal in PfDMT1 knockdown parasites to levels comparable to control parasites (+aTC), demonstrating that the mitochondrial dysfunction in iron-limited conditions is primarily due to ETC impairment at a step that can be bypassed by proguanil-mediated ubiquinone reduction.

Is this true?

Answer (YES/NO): NO